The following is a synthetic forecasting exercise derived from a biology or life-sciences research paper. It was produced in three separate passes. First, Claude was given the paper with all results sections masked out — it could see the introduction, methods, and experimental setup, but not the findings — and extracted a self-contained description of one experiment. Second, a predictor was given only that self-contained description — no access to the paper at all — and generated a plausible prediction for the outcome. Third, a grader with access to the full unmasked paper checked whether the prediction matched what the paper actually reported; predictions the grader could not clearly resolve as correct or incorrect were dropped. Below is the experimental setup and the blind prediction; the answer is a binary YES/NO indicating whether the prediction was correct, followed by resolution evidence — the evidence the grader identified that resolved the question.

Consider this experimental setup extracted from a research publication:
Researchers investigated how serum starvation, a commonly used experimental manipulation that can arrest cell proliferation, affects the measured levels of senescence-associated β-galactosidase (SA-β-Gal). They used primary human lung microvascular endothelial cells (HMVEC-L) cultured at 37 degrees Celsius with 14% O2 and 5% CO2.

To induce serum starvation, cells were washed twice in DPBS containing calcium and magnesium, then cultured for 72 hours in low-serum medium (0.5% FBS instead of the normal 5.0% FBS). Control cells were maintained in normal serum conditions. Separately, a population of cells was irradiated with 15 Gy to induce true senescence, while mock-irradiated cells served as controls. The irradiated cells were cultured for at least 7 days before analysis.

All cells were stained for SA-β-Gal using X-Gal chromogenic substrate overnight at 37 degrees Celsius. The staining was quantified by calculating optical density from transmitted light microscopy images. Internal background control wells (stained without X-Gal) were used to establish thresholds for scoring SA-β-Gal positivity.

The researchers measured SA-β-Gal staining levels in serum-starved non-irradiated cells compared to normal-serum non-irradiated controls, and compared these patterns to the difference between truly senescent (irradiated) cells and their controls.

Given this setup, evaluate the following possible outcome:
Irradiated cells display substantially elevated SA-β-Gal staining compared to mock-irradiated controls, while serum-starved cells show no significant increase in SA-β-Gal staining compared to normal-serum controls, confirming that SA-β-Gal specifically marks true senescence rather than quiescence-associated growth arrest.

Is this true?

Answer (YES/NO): NO